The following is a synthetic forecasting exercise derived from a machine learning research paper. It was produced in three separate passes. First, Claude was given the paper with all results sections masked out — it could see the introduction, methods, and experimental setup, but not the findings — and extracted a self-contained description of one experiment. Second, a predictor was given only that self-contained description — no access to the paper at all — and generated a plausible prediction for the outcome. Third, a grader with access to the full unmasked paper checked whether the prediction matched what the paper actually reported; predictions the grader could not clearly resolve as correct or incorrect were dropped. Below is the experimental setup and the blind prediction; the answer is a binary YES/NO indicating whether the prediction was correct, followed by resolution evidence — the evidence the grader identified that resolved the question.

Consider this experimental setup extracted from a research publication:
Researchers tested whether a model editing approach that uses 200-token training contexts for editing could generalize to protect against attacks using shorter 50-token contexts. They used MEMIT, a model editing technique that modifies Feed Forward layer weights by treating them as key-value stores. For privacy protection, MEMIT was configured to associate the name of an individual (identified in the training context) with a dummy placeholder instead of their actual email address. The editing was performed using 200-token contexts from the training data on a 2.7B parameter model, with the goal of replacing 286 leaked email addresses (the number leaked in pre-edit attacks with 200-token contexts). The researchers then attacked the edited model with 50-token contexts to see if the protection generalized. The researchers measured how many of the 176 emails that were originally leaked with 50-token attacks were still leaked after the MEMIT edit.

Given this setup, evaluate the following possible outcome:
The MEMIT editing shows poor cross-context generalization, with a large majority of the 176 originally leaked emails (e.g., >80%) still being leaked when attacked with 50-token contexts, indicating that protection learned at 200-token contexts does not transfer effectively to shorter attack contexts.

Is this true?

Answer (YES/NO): NO